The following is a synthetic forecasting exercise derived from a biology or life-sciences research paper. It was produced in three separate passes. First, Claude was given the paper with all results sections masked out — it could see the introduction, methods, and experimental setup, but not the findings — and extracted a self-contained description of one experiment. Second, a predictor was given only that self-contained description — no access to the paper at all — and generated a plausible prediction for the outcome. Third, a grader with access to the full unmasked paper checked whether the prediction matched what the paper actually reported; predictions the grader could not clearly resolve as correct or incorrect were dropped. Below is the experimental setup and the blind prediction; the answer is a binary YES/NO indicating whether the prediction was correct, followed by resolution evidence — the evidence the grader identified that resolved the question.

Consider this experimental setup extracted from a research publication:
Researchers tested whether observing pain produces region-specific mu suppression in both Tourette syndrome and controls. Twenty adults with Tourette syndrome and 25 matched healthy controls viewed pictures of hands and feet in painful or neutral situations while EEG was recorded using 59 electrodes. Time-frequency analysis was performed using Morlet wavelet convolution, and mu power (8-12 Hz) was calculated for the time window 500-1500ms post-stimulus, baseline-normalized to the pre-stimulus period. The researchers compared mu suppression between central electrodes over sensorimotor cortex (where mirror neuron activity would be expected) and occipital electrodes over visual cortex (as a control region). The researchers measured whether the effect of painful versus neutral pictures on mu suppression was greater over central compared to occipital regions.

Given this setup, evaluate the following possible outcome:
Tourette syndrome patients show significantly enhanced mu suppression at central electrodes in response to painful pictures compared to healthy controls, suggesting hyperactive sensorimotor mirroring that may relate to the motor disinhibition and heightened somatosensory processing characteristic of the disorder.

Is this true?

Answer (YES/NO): NO